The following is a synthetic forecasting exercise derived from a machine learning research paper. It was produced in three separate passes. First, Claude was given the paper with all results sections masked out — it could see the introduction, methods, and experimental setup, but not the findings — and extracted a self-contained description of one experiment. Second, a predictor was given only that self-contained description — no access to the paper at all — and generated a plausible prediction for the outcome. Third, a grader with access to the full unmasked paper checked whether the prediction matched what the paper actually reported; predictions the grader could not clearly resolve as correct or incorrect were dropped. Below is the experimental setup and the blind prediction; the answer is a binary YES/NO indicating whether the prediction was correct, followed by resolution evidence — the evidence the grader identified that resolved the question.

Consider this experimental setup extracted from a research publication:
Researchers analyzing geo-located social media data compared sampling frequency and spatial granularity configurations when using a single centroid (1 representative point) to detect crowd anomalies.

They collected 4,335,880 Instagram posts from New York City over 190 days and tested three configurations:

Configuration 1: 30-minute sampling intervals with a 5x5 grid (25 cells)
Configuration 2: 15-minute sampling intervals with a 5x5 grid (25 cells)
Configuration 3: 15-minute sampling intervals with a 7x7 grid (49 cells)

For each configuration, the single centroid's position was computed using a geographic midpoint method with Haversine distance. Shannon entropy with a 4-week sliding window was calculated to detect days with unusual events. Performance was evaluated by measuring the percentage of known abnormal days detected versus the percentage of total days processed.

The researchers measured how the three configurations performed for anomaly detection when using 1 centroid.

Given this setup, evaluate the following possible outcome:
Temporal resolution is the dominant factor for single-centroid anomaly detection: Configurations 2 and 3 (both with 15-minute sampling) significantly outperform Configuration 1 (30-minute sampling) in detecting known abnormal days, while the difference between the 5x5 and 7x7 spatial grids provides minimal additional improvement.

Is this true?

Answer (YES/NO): NO